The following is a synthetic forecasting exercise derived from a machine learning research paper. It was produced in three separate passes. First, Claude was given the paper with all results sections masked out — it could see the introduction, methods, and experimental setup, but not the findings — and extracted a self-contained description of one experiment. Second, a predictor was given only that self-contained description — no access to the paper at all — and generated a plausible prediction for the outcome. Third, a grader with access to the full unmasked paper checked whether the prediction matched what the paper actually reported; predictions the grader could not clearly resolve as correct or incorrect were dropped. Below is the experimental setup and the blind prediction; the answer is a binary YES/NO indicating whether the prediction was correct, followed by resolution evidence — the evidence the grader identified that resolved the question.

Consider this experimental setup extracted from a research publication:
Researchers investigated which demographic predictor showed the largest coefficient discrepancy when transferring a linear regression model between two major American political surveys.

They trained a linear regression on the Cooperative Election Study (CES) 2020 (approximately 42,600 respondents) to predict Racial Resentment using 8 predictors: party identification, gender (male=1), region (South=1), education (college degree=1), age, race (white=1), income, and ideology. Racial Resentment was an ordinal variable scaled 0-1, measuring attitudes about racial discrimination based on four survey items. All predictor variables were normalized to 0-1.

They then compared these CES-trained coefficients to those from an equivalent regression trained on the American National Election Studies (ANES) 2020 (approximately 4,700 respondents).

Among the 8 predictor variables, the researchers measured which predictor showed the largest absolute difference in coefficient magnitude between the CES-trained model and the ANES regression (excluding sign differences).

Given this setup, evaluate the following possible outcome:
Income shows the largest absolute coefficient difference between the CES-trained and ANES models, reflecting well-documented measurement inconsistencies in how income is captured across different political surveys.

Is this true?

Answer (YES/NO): NO